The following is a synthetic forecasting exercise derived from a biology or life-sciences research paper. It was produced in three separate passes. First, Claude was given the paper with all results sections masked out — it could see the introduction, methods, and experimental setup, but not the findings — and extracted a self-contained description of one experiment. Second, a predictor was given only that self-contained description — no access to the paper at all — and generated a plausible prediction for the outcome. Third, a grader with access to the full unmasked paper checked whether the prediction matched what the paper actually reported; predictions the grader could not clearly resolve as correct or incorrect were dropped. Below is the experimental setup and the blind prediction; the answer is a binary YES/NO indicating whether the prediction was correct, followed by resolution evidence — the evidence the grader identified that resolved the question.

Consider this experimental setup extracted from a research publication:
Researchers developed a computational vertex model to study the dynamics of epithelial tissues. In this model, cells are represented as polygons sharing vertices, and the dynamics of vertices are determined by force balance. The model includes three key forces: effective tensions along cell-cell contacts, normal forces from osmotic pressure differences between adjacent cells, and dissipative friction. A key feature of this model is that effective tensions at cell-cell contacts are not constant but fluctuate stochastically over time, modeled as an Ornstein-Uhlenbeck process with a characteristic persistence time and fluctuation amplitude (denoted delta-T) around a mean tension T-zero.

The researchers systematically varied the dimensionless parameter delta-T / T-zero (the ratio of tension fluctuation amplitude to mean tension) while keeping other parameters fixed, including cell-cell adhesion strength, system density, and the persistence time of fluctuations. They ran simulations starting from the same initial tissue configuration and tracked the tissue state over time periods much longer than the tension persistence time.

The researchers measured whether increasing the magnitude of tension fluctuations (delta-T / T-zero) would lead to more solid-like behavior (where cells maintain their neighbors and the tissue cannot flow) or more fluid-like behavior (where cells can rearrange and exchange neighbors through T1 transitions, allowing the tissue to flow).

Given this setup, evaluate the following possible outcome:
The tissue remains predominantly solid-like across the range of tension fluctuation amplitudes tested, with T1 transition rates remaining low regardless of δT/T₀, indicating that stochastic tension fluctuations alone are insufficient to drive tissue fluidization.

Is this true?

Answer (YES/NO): NO